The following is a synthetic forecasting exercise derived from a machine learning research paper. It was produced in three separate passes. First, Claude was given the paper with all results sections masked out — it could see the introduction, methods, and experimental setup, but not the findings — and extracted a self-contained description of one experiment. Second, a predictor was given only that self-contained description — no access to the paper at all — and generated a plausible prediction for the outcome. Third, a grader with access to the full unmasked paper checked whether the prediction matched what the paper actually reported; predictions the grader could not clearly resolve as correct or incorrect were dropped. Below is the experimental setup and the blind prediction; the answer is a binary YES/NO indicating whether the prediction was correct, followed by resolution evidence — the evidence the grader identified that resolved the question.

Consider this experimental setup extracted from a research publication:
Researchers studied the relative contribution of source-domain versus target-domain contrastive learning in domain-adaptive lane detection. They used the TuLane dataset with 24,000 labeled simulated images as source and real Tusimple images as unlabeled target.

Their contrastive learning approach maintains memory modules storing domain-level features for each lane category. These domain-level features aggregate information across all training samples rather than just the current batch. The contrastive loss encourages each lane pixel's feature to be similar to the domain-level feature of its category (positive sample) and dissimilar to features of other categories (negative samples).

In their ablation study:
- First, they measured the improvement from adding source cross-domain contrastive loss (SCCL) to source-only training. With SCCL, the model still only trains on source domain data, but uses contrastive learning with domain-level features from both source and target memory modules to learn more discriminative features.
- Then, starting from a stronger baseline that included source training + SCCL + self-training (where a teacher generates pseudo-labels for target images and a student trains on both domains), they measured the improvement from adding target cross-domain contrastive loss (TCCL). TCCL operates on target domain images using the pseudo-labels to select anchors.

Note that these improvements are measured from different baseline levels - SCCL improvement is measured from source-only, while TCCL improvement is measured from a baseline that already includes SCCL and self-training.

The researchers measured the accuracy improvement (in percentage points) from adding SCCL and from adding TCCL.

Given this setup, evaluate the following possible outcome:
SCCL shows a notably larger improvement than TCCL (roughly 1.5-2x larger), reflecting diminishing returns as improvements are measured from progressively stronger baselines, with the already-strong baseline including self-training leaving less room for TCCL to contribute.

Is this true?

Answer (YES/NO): YES